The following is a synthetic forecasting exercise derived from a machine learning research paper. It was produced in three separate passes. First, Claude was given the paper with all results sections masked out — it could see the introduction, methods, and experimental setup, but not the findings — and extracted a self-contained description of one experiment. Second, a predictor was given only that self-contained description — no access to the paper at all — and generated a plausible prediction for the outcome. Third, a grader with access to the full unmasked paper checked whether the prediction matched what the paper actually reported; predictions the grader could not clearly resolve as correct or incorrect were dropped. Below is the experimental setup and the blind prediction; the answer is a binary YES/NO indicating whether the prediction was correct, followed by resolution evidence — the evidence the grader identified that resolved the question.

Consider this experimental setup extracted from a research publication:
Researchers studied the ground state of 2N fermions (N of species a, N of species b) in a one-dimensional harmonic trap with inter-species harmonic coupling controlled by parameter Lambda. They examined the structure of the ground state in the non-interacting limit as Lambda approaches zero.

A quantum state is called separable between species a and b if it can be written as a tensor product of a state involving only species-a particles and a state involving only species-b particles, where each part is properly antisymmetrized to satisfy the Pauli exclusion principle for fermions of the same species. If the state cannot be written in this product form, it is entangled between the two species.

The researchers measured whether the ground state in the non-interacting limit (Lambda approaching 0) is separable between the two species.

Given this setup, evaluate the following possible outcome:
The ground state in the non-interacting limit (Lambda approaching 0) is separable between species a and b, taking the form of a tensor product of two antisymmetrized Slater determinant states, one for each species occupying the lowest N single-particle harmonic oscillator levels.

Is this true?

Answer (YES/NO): YES